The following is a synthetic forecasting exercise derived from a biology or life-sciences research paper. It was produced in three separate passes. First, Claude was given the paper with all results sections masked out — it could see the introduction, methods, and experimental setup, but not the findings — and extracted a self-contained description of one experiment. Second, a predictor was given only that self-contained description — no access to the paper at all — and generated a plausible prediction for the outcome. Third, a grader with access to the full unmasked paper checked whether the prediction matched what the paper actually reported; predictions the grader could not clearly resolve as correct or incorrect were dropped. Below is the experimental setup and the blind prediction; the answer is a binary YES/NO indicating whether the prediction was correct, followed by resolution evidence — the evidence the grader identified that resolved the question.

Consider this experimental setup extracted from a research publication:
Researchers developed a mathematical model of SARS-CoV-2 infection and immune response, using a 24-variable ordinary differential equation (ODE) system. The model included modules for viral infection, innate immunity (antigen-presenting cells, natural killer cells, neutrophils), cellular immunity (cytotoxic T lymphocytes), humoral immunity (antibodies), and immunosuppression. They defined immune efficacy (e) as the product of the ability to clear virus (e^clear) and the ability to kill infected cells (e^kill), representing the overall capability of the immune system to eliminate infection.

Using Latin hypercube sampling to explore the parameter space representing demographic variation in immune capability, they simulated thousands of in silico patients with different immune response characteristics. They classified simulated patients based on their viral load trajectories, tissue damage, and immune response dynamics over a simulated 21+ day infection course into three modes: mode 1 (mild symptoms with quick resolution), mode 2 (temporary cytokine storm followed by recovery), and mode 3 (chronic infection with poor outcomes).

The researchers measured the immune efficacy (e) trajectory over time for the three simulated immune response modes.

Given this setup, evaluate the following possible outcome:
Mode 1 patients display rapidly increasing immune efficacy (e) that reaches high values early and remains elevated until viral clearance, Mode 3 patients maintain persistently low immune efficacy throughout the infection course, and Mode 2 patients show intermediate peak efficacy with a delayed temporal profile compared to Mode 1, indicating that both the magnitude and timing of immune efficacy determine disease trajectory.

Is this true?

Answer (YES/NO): NO